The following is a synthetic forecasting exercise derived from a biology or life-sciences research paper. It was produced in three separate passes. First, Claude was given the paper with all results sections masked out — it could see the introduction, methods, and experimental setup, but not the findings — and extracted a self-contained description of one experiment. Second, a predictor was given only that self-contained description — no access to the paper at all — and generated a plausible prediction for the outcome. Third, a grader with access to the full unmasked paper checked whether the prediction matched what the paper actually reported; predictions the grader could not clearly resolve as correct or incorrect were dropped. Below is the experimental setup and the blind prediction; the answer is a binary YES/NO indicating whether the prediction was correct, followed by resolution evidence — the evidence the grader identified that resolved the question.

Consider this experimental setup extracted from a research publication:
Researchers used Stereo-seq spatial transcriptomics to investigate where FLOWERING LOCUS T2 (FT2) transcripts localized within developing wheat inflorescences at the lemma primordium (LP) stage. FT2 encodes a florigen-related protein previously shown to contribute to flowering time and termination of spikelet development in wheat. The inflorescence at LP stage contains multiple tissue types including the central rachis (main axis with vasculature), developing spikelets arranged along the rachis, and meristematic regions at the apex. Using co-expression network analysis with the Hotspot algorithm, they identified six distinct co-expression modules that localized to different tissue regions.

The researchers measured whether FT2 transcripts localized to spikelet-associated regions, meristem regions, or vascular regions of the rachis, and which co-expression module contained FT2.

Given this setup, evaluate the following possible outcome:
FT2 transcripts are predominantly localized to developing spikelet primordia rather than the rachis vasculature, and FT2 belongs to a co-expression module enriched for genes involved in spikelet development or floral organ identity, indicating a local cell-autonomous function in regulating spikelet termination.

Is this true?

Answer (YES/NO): NO